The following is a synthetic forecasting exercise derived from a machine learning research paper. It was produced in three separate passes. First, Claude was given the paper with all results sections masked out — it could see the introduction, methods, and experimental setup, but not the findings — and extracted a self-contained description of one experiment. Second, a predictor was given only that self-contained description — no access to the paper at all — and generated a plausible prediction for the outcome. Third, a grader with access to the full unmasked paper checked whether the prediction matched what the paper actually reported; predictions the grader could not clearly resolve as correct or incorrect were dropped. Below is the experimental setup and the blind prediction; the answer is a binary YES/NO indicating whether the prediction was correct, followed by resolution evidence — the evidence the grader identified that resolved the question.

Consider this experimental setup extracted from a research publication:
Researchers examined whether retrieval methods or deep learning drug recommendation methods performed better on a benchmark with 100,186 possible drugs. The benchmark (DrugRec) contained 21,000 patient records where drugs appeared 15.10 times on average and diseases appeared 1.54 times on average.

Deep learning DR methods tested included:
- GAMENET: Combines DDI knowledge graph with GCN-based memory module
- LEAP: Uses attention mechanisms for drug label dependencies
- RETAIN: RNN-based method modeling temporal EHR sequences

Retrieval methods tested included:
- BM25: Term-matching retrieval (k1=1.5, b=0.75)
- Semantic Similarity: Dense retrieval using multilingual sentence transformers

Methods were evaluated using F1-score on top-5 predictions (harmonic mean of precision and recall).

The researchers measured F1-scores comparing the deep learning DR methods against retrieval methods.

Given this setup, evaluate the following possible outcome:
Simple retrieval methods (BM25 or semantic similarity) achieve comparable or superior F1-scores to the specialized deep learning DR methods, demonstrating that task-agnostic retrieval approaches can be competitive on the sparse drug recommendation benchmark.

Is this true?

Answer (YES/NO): YES